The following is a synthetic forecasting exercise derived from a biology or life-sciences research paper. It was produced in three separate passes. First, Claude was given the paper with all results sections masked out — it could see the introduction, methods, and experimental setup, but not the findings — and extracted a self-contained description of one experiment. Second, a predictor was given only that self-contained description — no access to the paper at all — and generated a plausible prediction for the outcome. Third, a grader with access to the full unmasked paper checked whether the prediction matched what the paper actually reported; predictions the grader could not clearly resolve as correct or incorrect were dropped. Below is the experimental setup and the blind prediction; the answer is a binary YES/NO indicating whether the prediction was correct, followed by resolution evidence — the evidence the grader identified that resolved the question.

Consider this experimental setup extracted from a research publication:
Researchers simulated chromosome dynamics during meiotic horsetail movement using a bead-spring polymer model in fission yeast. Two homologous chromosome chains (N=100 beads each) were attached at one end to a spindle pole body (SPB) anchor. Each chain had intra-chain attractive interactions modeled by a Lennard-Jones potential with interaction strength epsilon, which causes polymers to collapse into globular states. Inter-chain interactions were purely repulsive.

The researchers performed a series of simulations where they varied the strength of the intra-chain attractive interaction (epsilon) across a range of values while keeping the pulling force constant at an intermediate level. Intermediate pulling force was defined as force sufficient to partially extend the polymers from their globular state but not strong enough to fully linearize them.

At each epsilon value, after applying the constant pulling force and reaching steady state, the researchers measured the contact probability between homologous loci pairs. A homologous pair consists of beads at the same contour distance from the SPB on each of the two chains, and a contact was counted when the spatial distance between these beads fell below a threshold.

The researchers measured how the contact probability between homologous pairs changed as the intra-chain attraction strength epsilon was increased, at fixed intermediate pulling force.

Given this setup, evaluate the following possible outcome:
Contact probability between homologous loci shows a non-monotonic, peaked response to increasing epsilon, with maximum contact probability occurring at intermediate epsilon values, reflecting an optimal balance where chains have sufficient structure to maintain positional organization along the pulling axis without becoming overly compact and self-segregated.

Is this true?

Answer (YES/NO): NO